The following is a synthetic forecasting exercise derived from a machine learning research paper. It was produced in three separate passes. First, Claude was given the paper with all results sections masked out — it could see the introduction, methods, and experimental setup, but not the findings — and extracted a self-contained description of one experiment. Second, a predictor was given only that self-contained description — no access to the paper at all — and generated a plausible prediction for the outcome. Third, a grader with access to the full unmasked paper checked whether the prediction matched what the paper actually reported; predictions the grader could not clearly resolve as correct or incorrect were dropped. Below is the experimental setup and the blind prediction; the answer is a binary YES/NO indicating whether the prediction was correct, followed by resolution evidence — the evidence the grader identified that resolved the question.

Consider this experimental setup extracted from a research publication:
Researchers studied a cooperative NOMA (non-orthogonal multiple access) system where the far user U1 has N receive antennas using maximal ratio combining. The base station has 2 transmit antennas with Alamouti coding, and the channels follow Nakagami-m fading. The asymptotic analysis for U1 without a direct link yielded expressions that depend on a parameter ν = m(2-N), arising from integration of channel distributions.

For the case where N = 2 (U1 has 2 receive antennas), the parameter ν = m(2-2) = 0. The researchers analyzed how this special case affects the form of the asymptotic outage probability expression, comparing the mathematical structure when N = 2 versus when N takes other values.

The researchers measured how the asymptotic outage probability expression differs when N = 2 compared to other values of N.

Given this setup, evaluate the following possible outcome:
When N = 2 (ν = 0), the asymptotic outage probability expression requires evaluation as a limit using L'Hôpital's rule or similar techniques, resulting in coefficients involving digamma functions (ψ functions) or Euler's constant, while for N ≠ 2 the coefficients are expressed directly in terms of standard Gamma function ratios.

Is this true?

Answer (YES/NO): NO